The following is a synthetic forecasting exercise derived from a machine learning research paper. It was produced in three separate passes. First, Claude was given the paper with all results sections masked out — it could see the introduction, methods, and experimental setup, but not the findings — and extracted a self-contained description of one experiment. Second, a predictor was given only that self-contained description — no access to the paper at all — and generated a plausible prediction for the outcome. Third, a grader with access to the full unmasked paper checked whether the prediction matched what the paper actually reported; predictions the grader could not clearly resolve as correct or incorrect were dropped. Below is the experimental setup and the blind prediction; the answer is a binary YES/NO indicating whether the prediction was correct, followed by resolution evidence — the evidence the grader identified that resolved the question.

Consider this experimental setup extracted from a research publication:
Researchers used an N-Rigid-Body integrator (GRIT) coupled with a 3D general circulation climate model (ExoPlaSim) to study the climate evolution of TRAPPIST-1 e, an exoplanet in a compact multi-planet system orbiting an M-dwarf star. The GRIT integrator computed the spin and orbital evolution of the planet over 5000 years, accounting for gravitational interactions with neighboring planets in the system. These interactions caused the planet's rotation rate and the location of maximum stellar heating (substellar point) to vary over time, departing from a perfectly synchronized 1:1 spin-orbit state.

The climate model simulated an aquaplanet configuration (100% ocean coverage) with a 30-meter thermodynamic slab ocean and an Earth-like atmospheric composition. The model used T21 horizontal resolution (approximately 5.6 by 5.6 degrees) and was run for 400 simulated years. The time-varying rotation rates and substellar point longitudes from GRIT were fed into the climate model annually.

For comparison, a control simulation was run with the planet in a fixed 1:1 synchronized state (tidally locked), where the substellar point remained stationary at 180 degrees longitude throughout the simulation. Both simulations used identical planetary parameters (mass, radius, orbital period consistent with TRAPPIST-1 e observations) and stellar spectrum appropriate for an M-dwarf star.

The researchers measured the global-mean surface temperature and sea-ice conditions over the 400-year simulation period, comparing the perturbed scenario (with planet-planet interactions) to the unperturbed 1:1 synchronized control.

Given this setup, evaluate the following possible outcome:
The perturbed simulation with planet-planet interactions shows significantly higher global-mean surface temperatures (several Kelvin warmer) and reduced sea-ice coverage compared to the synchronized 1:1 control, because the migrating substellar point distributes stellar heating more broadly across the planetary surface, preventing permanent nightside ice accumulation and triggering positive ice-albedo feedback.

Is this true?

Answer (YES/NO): NO